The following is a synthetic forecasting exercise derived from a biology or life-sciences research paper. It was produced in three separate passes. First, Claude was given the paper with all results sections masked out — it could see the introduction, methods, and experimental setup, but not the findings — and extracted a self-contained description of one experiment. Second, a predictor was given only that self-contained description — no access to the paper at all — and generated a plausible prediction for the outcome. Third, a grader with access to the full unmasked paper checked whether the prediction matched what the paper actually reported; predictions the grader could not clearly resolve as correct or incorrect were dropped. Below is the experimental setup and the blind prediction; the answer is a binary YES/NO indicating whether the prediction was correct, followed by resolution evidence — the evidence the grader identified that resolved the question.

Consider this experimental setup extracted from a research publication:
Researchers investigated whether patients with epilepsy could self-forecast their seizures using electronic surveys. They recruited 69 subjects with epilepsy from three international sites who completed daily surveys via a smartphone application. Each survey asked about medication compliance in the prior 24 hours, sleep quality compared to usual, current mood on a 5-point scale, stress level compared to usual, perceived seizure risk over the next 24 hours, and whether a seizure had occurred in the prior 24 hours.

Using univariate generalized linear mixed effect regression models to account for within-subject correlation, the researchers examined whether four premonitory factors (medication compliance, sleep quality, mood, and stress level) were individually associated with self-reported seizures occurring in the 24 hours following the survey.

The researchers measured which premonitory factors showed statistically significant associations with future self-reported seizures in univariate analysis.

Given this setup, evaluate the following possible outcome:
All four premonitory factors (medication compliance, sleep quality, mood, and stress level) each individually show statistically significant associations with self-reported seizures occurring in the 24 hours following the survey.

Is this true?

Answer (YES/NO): NO